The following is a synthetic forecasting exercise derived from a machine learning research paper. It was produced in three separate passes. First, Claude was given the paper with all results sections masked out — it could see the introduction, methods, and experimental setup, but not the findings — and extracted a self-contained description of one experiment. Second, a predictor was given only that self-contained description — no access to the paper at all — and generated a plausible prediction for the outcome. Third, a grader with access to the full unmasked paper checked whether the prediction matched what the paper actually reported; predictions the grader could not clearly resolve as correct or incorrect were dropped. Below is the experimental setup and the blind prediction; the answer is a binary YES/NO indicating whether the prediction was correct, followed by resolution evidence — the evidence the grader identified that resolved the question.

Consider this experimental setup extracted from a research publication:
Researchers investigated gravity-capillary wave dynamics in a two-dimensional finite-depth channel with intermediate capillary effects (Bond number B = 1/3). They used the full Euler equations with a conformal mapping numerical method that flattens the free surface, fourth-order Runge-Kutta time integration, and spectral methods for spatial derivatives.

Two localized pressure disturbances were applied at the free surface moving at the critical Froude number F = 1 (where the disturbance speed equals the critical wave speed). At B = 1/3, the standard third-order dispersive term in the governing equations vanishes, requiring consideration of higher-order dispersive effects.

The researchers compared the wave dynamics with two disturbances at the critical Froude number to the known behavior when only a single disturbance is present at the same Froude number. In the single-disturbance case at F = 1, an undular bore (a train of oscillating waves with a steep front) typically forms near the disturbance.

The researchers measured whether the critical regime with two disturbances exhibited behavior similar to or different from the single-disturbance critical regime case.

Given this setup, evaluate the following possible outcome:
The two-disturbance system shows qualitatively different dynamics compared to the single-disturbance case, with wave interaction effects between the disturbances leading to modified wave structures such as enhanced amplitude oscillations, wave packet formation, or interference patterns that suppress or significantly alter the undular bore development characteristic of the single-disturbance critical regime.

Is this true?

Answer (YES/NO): NO